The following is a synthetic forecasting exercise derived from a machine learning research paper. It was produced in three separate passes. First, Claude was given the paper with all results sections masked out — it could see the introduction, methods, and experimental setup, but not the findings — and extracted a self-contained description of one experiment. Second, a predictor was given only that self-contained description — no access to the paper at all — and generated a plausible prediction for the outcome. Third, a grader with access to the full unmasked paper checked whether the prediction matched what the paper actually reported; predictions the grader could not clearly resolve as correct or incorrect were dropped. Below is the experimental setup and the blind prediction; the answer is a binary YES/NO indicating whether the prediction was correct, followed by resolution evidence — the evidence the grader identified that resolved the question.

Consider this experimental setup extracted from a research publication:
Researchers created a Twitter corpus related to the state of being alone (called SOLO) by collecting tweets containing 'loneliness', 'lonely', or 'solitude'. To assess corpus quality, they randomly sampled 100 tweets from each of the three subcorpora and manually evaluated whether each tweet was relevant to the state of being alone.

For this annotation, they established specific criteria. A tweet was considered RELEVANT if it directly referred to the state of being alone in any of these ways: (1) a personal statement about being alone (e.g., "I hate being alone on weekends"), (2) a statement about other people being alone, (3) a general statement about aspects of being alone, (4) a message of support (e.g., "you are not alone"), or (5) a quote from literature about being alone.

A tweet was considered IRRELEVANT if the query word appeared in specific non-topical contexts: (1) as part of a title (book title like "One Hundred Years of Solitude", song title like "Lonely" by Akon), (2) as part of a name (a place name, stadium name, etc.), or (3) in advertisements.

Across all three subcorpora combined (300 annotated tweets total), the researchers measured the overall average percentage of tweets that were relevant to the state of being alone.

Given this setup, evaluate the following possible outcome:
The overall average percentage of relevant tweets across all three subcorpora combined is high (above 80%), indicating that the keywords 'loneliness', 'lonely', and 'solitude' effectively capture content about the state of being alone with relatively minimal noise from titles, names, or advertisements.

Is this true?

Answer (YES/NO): YES